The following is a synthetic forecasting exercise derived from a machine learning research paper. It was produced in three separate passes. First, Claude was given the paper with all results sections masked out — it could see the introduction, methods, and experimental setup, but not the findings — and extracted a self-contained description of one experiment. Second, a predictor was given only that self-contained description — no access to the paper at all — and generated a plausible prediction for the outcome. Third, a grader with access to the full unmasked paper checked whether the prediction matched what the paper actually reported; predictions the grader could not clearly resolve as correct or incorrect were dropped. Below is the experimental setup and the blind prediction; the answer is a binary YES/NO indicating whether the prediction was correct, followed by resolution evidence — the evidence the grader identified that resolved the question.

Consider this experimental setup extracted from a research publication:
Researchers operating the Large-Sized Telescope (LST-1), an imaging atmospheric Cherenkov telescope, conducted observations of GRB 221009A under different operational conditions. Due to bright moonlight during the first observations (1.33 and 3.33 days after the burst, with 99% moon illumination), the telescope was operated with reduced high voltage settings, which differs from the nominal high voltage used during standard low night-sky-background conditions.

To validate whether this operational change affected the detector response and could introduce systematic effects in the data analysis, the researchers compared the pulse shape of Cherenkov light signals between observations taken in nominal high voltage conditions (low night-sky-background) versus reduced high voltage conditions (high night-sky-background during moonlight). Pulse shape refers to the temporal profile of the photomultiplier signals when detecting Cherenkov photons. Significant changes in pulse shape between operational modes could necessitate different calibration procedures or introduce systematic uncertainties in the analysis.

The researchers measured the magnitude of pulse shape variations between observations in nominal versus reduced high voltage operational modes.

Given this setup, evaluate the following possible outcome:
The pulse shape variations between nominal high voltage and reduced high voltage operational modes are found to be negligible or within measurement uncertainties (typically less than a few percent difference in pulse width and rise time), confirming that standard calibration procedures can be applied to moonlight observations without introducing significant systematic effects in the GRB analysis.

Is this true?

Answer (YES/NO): NO